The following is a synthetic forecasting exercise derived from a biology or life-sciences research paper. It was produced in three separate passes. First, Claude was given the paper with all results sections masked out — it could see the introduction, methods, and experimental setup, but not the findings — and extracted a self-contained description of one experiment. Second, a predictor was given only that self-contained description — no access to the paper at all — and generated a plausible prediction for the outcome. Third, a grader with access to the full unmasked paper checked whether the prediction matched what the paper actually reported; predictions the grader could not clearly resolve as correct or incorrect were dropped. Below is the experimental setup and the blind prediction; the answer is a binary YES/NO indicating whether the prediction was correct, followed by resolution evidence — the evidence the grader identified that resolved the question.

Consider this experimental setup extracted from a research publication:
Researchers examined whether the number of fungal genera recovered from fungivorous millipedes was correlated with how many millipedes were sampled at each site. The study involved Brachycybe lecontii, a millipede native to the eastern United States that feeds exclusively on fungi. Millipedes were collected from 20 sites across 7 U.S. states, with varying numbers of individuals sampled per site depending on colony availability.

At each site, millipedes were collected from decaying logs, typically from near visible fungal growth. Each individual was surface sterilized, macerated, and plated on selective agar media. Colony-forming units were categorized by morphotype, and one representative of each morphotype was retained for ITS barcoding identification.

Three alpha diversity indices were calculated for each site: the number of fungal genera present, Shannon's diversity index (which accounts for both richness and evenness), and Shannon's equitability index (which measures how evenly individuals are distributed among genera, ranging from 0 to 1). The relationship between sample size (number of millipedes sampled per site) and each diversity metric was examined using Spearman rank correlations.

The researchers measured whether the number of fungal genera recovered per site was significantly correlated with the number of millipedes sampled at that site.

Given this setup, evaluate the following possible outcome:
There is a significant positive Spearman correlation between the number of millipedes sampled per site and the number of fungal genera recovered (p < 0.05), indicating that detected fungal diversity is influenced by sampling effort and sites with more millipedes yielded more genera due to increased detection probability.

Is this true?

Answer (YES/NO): YES